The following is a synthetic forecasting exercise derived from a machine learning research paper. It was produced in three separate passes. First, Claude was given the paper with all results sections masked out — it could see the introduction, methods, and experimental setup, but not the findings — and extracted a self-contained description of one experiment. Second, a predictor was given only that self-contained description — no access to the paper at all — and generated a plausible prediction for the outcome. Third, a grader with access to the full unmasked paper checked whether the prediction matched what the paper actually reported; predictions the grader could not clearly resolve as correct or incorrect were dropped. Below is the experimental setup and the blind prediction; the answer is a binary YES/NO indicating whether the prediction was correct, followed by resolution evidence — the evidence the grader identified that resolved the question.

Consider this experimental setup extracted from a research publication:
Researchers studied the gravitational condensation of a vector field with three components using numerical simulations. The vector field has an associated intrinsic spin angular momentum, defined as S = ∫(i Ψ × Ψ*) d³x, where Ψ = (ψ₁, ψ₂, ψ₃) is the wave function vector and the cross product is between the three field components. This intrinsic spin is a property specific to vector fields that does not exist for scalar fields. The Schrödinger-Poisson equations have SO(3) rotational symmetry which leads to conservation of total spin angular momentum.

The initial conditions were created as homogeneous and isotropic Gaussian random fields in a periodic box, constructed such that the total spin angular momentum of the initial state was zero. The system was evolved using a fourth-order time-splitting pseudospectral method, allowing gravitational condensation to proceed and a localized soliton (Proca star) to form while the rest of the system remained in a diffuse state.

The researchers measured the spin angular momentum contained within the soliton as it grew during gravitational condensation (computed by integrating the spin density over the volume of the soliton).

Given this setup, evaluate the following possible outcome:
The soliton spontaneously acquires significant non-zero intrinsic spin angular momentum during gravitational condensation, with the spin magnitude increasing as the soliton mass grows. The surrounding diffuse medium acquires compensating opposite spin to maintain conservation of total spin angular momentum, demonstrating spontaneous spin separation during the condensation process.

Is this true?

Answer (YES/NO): NO